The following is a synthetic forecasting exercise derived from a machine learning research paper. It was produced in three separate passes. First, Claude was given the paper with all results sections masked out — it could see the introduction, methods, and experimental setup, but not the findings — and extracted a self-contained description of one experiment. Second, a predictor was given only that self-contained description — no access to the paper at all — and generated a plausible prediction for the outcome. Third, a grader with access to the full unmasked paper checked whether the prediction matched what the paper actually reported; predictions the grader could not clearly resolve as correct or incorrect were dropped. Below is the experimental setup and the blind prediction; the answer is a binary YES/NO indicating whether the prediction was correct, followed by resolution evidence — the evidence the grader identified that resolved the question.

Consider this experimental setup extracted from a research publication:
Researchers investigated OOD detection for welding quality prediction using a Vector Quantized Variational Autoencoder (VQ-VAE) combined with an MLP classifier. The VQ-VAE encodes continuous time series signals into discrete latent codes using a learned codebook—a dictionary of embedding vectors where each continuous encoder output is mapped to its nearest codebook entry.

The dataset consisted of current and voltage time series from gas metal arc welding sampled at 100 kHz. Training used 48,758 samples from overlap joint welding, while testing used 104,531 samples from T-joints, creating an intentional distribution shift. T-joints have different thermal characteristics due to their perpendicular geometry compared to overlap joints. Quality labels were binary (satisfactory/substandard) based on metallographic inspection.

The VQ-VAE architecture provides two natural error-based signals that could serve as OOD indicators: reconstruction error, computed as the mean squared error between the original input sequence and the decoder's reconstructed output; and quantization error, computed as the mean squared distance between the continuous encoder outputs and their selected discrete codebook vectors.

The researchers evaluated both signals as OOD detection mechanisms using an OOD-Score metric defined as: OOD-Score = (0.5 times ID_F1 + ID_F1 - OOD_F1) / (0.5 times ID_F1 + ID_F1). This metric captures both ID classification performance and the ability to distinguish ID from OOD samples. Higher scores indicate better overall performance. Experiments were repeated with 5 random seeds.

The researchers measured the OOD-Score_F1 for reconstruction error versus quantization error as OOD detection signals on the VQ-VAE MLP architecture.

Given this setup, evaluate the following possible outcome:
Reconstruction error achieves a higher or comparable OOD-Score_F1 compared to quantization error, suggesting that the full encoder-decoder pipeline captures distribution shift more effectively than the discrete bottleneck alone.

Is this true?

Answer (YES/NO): YES